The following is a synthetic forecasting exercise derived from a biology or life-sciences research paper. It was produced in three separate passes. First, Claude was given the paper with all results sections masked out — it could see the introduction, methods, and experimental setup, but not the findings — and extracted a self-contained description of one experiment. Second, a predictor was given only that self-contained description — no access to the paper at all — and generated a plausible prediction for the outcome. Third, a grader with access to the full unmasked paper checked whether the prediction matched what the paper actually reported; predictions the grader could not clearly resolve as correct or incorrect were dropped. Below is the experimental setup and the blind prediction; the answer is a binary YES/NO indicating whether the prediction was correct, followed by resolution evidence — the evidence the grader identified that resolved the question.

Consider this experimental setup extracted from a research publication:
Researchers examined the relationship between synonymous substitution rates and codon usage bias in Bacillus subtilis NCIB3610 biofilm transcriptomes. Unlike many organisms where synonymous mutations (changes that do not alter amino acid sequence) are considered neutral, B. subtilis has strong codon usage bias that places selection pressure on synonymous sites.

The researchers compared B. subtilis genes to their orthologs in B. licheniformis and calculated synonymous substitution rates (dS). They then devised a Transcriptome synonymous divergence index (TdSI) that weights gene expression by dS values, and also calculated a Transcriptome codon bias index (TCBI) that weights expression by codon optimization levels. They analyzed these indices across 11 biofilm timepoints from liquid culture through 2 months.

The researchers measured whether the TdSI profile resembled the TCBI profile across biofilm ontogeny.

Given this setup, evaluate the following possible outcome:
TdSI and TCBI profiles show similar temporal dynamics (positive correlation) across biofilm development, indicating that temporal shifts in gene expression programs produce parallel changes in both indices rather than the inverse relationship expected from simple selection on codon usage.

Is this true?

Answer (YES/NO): YES